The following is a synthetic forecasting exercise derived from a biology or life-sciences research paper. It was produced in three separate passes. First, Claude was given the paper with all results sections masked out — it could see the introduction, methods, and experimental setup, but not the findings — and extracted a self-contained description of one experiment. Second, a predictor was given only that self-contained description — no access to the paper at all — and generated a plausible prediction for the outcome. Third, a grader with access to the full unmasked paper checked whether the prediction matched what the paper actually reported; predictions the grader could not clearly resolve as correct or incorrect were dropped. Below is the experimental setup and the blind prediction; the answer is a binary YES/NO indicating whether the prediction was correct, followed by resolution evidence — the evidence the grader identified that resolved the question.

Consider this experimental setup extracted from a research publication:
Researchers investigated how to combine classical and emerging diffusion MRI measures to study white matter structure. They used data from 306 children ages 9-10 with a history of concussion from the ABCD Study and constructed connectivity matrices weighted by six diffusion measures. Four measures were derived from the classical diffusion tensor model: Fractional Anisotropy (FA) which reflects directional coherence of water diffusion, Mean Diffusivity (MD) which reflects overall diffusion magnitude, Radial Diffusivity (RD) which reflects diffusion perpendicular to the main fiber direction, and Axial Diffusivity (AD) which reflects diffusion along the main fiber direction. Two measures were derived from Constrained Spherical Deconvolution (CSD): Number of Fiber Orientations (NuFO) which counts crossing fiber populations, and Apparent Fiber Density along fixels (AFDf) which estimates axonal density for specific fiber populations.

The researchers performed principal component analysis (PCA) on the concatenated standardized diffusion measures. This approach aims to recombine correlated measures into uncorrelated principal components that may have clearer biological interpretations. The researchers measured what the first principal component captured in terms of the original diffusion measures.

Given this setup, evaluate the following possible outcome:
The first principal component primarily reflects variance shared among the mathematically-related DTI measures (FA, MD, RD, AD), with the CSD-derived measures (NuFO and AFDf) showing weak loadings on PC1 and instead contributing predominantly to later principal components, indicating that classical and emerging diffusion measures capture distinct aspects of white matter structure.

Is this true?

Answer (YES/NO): NO